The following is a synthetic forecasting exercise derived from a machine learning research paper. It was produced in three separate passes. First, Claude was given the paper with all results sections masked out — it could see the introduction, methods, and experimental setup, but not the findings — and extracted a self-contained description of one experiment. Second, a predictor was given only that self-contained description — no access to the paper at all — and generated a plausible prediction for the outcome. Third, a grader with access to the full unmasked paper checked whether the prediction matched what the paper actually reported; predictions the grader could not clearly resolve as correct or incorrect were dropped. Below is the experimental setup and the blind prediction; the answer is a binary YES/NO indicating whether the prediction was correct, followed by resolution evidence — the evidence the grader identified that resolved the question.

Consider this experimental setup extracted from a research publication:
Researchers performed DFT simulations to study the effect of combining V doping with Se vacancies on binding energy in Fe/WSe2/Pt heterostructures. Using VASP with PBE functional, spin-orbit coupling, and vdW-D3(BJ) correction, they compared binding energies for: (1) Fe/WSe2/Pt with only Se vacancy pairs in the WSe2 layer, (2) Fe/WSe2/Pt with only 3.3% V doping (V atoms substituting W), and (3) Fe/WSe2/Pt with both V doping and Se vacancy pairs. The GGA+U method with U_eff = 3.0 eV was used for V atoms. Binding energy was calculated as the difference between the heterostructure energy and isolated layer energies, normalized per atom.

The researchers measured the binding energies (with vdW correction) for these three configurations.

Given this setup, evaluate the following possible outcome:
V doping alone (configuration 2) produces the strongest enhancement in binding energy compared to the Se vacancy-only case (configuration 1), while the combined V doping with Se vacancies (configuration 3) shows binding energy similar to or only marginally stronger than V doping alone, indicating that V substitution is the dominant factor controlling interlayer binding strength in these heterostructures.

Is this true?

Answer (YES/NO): NO